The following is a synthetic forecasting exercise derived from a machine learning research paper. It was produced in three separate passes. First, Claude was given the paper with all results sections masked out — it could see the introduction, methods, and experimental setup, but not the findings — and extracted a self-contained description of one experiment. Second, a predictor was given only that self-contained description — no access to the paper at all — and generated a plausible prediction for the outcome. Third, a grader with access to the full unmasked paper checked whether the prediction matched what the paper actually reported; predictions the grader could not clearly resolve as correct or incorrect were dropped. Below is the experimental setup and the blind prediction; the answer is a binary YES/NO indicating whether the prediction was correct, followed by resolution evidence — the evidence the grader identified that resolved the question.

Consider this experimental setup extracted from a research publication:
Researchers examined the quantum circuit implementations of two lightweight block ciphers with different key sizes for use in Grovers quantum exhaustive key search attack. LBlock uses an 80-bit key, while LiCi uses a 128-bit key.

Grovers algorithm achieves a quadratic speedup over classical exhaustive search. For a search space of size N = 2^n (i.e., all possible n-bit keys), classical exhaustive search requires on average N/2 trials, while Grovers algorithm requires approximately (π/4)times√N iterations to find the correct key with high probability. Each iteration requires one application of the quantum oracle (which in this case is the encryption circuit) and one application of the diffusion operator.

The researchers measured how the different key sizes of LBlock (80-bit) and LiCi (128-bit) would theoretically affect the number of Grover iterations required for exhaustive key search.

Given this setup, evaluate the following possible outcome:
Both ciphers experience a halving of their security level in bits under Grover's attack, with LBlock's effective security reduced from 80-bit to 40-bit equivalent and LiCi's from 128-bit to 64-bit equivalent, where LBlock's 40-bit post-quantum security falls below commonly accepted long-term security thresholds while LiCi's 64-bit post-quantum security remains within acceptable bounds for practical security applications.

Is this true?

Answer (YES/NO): NO